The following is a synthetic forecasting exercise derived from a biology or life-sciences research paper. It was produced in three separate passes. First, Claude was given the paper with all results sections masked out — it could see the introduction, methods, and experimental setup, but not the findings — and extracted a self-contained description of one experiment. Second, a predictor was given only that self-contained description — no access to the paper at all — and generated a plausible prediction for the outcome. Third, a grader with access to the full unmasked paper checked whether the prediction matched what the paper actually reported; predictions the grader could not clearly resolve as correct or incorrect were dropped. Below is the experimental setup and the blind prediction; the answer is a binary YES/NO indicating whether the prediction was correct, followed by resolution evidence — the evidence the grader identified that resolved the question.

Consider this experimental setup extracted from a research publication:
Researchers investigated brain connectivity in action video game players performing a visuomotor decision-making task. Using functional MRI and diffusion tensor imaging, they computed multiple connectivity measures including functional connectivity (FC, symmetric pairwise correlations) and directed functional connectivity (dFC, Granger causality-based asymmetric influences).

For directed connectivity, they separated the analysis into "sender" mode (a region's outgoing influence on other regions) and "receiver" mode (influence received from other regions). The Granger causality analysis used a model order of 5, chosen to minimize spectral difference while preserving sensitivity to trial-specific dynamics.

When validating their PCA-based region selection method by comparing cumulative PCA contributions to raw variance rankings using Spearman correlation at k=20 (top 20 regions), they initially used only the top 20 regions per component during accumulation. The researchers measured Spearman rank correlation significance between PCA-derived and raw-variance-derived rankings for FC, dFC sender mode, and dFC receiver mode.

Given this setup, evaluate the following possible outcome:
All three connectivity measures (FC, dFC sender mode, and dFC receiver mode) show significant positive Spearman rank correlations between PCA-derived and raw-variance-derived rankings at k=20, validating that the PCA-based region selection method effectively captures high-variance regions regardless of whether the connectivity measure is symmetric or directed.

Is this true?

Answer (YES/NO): NO